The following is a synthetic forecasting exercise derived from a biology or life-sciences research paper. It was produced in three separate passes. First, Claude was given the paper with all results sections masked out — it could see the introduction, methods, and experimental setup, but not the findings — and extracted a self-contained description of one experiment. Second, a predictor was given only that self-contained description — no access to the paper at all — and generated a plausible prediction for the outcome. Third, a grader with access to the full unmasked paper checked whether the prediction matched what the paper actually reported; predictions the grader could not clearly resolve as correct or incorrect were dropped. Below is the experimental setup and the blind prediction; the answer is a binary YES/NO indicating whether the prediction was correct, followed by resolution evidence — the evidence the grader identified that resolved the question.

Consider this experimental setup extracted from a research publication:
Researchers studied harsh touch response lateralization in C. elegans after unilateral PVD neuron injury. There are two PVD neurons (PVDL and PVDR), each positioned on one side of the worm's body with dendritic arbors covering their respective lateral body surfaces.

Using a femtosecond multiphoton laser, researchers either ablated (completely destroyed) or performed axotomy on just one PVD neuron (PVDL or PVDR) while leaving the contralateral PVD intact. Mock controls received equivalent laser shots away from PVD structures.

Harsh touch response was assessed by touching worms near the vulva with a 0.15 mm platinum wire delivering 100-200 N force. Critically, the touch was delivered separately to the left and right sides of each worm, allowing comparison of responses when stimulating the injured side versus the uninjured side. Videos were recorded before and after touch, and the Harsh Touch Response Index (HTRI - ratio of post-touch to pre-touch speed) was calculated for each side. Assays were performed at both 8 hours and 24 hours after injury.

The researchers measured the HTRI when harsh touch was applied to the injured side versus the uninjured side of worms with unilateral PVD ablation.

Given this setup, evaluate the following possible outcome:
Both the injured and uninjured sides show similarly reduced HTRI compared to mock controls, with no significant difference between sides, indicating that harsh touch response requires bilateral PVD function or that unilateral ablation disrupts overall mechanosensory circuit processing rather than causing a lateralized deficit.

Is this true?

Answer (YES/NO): NO